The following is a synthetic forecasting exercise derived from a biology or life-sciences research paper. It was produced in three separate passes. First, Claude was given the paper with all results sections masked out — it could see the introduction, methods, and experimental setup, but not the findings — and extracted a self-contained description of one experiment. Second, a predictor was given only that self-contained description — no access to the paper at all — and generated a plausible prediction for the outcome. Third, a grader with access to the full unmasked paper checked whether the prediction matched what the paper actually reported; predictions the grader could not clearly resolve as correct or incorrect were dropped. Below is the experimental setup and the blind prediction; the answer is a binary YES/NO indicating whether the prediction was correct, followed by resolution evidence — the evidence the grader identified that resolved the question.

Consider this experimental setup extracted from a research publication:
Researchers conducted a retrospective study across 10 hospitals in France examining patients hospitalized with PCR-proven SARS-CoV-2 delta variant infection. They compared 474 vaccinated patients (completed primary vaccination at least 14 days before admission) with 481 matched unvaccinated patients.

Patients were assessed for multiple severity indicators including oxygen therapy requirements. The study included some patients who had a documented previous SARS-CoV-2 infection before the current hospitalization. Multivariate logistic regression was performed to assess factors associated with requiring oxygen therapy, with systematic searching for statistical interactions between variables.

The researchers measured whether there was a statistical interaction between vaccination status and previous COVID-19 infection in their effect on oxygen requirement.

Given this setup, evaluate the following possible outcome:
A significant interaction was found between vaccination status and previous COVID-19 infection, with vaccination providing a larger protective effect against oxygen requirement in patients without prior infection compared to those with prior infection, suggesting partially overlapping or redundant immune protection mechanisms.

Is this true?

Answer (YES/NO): YES